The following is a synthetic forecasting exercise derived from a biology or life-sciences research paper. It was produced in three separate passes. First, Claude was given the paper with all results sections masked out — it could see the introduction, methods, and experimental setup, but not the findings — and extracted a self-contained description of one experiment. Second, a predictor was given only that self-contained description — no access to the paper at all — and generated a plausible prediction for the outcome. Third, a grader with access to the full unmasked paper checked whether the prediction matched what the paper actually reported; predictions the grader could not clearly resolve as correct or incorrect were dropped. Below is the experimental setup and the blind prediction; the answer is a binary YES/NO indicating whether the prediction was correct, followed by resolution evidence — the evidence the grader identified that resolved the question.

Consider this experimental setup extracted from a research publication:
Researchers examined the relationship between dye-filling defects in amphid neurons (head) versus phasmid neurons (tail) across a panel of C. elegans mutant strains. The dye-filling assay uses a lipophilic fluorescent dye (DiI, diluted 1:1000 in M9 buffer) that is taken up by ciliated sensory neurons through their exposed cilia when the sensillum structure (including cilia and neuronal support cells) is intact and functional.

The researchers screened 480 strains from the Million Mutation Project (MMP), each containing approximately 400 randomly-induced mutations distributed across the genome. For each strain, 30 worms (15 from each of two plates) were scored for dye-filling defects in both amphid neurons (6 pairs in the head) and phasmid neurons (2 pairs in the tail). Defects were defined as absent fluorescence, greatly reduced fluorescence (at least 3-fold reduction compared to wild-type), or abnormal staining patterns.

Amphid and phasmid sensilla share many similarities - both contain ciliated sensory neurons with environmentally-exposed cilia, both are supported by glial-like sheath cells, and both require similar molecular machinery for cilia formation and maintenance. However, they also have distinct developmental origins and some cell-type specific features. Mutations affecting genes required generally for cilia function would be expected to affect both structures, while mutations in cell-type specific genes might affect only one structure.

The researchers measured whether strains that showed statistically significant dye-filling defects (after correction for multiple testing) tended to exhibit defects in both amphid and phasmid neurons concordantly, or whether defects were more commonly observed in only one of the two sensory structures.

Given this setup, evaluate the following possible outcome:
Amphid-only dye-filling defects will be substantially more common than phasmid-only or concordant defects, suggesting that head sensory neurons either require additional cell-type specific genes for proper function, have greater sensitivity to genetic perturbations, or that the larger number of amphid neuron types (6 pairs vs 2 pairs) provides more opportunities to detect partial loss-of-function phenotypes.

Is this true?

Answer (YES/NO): NO